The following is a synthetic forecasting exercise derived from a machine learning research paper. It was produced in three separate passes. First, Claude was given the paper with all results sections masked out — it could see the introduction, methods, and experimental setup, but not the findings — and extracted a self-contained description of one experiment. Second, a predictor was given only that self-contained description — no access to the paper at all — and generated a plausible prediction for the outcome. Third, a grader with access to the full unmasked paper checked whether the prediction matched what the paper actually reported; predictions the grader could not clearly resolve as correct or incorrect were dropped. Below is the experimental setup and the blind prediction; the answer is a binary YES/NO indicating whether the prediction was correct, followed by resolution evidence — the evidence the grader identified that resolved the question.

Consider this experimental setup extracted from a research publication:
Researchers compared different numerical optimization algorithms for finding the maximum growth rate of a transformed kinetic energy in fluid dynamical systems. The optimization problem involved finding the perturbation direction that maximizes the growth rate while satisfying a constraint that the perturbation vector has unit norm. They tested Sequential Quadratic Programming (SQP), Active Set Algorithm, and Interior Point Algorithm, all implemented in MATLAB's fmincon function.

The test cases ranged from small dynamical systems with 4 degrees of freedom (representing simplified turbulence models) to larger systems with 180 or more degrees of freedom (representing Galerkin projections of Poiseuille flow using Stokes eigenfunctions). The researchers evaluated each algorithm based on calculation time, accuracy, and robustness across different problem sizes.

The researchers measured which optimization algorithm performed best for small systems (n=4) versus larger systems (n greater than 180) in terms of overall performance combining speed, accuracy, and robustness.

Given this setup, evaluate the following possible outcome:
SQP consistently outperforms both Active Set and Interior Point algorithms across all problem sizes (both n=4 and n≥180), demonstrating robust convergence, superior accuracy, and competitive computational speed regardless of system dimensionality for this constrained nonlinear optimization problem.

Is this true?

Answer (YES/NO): NO